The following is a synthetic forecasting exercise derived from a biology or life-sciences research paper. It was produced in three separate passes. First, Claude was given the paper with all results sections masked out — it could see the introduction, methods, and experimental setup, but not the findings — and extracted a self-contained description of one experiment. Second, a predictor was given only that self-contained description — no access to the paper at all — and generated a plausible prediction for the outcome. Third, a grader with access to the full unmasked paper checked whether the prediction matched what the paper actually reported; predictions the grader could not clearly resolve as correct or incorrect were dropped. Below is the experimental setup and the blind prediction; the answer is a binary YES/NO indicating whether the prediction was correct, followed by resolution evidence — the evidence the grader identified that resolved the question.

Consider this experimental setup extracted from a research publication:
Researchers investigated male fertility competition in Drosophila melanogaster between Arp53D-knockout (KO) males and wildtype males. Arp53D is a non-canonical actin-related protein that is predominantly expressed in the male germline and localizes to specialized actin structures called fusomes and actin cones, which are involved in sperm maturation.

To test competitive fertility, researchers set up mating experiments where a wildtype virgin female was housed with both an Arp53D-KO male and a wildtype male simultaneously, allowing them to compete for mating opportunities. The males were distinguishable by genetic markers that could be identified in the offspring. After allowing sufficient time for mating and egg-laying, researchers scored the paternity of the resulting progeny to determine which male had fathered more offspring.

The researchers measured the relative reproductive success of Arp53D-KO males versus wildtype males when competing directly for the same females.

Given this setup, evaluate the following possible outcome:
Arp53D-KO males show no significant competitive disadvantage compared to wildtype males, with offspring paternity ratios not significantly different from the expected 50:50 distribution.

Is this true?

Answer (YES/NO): NO